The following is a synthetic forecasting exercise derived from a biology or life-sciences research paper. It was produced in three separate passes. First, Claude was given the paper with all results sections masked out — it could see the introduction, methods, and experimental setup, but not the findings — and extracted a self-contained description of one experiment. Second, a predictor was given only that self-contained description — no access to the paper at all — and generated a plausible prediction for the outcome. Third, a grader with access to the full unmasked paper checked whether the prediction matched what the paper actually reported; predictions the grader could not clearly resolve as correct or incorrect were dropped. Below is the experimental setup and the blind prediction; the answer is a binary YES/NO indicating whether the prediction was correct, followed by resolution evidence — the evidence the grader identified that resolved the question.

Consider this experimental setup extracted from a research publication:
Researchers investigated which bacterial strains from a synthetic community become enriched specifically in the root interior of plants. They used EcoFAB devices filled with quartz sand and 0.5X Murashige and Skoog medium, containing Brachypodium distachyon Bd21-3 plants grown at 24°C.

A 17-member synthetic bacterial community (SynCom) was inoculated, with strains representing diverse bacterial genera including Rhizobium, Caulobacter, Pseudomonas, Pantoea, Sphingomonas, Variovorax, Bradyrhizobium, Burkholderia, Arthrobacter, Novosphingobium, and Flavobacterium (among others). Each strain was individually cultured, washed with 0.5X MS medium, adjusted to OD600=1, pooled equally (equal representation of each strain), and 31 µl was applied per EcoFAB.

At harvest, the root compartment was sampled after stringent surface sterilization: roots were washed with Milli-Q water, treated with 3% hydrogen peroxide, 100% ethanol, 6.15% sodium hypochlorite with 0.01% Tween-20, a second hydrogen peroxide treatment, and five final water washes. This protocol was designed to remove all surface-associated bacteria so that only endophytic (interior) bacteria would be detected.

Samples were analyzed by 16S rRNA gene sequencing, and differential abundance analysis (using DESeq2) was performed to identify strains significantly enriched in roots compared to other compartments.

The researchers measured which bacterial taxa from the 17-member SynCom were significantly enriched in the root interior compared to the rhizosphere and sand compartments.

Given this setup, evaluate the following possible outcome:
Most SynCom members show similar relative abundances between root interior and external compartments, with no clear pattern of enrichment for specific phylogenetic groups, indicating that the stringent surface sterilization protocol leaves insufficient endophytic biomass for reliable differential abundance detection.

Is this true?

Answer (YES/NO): NO